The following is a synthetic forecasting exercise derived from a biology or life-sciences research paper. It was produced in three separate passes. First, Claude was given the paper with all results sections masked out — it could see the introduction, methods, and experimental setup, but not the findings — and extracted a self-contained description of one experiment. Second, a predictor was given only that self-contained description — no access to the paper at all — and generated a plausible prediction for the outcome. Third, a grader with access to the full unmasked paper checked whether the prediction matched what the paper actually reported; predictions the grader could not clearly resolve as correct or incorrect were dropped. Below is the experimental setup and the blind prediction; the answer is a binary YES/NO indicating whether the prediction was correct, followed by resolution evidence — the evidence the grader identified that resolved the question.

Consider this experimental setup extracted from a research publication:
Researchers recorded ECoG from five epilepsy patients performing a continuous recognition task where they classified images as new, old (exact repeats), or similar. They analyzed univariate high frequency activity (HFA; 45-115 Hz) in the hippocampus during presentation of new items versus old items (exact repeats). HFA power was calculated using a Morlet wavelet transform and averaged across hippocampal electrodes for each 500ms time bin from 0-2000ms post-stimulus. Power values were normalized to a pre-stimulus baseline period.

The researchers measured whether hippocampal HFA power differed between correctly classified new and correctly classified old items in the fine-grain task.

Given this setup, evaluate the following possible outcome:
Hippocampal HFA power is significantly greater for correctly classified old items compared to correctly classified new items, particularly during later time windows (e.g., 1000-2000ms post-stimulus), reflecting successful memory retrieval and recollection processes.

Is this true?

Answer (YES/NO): NO